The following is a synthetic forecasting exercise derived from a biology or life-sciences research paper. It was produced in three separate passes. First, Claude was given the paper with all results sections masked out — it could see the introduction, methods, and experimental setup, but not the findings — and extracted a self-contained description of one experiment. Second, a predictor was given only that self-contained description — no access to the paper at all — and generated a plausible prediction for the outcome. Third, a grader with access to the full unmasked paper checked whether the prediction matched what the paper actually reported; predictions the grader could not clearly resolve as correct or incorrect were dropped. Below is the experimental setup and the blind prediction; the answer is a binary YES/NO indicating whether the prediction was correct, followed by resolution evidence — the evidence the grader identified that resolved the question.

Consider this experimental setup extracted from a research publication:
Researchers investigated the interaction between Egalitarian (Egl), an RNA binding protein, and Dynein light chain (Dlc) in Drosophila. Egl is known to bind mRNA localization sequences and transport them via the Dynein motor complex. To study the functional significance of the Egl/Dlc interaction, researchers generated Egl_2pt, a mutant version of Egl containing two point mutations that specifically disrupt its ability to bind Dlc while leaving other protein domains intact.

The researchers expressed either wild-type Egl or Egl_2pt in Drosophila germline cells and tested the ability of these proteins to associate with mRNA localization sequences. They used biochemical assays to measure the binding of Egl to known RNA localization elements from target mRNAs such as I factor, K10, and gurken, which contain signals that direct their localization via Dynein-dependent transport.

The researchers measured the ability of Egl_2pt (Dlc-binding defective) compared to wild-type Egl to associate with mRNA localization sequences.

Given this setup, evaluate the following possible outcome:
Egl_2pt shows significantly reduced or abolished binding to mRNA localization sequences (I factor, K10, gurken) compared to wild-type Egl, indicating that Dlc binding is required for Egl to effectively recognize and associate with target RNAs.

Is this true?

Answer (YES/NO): YES